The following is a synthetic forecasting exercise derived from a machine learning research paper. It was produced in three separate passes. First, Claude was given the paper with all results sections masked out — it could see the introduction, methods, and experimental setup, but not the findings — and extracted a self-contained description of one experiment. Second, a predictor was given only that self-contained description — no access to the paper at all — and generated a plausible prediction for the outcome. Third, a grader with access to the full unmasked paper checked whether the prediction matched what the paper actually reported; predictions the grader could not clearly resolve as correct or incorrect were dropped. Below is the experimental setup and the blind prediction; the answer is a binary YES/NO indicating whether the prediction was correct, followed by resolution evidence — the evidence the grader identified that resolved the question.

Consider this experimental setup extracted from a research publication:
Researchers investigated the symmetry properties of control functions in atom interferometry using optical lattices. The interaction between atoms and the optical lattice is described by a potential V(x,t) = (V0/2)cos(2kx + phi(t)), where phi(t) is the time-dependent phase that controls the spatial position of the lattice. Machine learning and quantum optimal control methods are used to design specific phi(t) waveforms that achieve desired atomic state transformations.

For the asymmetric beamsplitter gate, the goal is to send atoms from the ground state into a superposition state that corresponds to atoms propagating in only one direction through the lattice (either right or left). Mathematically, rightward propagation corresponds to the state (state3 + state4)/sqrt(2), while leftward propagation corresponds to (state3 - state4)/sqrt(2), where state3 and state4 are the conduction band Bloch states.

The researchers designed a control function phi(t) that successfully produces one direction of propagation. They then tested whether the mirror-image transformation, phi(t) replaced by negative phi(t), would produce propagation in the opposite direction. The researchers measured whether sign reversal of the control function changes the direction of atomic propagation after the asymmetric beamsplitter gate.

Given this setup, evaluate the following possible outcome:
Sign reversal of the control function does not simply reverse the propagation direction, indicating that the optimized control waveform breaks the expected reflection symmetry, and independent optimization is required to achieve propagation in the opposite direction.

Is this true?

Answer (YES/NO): NO